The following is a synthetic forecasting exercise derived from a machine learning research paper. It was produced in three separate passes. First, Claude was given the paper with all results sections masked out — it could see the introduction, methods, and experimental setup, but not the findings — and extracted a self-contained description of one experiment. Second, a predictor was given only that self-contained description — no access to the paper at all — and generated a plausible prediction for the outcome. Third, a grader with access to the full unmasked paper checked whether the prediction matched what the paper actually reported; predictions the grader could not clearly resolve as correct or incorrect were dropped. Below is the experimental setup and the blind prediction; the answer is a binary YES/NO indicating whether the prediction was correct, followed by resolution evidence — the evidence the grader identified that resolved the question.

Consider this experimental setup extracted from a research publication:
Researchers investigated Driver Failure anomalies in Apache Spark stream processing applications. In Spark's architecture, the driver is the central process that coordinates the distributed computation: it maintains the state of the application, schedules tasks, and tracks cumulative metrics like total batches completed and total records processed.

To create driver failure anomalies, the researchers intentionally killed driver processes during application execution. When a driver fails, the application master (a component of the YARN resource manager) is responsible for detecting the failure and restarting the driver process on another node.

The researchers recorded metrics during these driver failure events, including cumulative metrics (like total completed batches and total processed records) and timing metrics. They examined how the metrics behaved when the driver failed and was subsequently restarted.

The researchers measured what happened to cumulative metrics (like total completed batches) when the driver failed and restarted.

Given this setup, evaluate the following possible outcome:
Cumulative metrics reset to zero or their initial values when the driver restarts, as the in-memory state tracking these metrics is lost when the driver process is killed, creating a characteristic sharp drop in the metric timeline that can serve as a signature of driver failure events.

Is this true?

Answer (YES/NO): YES